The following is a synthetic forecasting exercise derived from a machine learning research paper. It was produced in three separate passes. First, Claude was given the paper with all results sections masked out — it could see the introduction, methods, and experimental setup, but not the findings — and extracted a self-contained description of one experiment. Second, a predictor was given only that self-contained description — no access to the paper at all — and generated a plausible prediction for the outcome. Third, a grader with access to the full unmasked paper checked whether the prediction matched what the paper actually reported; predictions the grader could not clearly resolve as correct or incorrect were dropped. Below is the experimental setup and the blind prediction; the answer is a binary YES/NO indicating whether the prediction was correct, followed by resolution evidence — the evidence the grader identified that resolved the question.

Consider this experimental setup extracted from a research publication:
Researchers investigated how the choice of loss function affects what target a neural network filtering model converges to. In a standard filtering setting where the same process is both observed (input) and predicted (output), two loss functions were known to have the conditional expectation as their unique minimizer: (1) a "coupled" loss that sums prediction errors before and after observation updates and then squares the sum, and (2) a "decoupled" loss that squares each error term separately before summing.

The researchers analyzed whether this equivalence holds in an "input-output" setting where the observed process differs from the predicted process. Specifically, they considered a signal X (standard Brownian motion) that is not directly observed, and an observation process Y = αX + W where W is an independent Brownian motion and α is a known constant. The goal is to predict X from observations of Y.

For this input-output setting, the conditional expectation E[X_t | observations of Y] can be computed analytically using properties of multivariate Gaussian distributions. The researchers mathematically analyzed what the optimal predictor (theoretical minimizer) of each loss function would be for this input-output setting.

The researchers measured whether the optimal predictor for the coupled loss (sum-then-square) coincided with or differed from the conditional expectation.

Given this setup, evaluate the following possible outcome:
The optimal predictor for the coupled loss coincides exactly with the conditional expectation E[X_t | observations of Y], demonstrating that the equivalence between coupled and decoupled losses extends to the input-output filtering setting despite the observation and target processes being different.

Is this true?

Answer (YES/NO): NO